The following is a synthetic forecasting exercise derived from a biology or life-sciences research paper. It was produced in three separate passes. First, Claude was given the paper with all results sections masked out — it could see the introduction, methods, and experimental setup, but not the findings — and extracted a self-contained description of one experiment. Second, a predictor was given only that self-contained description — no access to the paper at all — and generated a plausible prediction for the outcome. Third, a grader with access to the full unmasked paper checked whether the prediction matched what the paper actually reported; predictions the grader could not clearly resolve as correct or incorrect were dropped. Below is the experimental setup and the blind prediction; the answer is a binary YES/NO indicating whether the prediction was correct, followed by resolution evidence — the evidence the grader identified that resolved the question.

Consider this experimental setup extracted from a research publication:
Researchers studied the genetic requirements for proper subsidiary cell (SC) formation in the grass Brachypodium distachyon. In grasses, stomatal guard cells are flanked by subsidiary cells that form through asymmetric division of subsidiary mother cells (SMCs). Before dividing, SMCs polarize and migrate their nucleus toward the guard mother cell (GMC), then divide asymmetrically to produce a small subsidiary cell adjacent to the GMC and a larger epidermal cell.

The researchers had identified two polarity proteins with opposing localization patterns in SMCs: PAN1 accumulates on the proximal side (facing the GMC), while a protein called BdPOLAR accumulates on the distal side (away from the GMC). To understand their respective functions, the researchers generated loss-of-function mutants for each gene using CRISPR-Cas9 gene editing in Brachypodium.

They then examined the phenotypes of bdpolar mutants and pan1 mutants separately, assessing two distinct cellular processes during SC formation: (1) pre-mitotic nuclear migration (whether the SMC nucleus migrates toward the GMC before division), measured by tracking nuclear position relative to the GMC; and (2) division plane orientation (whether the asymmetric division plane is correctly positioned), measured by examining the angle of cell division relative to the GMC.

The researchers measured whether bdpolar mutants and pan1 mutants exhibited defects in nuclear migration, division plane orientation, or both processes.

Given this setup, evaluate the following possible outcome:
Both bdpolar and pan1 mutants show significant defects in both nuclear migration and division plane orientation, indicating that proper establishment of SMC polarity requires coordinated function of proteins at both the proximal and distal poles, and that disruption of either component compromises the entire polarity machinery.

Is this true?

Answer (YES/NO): NO